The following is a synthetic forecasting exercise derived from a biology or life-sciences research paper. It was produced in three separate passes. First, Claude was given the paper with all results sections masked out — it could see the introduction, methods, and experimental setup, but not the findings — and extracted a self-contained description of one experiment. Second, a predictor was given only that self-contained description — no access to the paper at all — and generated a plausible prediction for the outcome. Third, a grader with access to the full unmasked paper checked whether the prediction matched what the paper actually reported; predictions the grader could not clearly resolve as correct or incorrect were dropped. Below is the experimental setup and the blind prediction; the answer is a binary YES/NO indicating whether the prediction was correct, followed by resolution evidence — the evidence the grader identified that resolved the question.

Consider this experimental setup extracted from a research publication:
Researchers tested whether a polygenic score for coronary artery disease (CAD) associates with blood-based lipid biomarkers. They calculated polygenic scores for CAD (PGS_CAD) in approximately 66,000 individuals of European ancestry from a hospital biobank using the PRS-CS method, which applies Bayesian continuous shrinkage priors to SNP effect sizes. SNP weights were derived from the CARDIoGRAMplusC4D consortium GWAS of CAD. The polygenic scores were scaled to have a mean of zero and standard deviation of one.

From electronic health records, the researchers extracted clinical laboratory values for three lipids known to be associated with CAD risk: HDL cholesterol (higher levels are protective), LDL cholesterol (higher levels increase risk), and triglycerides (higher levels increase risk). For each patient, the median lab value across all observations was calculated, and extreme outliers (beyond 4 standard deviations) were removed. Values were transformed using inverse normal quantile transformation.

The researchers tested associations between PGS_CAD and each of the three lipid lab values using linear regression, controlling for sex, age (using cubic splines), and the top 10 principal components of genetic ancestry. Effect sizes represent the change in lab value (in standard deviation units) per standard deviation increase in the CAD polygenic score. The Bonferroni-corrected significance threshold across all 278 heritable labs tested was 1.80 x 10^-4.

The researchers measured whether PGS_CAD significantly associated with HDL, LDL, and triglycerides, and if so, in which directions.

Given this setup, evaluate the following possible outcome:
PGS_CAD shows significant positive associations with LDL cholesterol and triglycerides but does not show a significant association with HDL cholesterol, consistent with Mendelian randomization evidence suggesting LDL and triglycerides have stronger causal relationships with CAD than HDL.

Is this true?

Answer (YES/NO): NO